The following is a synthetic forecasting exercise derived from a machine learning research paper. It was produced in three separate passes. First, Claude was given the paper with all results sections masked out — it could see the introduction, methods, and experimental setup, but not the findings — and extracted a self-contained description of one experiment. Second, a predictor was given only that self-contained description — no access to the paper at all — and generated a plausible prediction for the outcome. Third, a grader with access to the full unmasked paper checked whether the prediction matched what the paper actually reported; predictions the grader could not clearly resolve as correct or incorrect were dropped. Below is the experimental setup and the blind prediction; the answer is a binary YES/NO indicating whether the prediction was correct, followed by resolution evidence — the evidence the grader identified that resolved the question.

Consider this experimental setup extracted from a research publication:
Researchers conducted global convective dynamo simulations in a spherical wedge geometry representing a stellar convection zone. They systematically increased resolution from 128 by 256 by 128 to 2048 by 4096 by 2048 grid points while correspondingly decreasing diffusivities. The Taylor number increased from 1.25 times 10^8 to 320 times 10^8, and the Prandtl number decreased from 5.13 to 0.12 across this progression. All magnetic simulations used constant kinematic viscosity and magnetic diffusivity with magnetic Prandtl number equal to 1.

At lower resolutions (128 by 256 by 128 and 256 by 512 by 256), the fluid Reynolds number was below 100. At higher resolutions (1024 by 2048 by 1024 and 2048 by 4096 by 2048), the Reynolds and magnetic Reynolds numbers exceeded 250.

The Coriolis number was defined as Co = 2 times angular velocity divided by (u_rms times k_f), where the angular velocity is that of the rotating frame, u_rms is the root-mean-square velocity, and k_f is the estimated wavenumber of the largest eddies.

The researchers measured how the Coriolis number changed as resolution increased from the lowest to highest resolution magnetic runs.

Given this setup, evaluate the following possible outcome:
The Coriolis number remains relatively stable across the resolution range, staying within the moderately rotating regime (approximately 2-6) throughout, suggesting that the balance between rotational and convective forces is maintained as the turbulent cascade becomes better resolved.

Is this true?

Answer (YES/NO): NO